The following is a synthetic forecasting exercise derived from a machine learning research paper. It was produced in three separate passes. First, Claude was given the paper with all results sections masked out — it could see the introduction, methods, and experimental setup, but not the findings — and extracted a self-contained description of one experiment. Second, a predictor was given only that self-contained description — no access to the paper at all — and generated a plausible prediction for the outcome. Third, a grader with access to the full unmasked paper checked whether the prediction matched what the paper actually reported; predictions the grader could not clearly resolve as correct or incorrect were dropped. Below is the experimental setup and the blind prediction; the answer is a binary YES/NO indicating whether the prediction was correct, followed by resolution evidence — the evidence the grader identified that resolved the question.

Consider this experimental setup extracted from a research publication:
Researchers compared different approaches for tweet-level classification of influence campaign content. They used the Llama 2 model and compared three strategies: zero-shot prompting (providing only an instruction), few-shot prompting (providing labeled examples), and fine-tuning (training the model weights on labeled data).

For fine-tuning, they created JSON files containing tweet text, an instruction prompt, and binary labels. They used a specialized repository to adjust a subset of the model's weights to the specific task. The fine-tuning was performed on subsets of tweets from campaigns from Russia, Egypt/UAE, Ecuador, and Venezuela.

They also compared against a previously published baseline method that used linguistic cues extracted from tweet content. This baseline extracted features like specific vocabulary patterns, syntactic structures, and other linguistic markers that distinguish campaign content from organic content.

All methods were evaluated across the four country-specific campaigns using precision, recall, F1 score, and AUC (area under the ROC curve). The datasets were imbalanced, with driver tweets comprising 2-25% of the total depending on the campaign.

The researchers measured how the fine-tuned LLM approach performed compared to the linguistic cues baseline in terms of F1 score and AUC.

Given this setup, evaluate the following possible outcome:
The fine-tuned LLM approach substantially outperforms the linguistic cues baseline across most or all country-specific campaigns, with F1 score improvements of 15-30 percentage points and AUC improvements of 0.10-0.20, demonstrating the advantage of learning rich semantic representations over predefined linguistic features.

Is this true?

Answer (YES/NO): NO